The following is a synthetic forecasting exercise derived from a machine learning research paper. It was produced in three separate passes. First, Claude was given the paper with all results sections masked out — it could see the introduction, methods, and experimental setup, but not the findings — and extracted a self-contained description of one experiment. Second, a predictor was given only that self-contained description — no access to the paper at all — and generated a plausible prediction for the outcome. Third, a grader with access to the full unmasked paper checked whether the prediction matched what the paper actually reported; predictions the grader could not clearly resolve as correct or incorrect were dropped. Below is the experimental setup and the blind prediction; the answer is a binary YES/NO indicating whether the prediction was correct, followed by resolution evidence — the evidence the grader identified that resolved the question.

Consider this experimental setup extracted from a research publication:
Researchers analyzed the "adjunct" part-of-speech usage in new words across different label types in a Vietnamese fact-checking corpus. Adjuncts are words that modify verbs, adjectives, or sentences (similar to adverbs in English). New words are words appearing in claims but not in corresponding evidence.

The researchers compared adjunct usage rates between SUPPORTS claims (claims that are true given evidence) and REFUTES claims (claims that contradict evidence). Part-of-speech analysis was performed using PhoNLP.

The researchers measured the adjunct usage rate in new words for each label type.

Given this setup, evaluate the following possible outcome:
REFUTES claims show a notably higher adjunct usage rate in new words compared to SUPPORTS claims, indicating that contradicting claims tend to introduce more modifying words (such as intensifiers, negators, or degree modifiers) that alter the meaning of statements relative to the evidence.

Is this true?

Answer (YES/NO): YES